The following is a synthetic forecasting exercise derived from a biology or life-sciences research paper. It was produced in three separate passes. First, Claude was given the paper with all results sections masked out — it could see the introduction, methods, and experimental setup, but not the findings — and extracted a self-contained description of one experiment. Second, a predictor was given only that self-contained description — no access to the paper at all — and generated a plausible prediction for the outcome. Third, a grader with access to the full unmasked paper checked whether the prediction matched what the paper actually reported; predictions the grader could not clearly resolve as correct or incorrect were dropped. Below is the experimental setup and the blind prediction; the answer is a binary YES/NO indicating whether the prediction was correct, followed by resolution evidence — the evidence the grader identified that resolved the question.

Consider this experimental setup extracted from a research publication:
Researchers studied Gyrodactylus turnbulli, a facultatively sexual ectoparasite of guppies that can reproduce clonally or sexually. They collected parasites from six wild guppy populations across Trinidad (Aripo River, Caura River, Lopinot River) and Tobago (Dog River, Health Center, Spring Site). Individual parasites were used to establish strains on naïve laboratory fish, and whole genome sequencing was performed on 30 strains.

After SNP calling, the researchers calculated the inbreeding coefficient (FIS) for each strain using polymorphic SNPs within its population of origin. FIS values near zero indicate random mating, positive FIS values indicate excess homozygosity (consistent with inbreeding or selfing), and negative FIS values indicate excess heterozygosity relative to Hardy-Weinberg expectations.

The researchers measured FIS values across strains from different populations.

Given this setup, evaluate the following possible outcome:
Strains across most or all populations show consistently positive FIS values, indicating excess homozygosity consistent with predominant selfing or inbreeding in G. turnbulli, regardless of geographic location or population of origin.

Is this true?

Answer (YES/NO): NO